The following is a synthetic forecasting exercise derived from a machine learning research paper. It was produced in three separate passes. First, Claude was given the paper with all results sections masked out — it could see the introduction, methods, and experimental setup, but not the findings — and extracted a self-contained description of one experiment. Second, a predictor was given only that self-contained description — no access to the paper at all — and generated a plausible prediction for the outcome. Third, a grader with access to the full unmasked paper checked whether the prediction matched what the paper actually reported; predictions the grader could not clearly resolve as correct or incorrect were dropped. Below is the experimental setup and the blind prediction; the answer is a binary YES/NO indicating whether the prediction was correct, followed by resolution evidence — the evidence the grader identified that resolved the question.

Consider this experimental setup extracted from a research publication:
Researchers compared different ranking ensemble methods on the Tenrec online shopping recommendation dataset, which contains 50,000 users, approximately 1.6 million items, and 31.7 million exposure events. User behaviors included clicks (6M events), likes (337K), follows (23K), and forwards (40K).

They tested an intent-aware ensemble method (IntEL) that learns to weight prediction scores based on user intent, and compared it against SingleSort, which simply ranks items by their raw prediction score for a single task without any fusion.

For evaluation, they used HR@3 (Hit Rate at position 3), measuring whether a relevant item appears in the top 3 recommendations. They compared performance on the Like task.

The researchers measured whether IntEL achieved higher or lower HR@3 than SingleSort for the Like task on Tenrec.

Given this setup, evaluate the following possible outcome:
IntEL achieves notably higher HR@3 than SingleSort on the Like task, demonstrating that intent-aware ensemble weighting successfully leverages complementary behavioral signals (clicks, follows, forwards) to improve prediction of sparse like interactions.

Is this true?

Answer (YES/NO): NO